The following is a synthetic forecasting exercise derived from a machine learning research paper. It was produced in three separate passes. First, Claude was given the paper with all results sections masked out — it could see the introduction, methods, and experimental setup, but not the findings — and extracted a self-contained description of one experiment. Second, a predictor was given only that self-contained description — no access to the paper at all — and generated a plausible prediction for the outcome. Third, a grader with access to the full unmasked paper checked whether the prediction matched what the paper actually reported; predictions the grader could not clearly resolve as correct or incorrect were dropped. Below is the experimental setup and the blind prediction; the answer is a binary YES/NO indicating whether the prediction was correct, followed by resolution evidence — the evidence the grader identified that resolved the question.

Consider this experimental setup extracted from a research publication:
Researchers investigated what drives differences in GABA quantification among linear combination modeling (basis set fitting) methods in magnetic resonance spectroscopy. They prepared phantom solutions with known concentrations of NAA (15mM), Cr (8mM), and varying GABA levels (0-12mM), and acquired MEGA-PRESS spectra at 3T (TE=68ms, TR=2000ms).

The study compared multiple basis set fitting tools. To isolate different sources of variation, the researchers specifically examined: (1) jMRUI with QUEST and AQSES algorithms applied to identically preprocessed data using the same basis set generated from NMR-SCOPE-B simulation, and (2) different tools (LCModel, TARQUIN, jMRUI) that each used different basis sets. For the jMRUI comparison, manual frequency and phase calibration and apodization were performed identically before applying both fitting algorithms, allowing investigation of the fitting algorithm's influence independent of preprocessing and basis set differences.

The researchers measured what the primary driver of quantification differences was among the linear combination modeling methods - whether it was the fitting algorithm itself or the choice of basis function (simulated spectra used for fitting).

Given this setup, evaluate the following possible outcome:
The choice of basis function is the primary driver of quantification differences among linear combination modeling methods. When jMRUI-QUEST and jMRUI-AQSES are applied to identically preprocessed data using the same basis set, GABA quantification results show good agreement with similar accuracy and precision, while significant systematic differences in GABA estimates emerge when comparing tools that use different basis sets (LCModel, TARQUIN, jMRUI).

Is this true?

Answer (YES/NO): YES